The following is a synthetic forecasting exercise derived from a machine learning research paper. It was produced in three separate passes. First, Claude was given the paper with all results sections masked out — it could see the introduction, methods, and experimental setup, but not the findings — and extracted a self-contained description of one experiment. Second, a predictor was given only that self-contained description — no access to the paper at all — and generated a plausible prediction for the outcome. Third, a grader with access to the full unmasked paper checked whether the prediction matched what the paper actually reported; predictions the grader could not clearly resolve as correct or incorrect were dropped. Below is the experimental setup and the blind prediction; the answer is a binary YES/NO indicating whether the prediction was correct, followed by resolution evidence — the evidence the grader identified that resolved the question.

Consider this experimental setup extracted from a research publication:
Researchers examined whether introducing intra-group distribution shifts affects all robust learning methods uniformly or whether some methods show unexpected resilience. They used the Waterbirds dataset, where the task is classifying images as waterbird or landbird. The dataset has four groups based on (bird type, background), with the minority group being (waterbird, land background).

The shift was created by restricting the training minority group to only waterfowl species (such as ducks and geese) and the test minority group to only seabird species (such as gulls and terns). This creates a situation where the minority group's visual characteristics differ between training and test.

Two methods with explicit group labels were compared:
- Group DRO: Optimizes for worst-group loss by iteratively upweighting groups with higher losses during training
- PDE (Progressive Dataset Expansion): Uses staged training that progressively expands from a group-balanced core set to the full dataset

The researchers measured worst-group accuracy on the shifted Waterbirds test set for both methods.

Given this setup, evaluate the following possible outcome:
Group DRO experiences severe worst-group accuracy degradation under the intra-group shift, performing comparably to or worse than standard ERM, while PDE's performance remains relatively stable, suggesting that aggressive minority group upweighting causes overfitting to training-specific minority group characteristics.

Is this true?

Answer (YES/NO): NO